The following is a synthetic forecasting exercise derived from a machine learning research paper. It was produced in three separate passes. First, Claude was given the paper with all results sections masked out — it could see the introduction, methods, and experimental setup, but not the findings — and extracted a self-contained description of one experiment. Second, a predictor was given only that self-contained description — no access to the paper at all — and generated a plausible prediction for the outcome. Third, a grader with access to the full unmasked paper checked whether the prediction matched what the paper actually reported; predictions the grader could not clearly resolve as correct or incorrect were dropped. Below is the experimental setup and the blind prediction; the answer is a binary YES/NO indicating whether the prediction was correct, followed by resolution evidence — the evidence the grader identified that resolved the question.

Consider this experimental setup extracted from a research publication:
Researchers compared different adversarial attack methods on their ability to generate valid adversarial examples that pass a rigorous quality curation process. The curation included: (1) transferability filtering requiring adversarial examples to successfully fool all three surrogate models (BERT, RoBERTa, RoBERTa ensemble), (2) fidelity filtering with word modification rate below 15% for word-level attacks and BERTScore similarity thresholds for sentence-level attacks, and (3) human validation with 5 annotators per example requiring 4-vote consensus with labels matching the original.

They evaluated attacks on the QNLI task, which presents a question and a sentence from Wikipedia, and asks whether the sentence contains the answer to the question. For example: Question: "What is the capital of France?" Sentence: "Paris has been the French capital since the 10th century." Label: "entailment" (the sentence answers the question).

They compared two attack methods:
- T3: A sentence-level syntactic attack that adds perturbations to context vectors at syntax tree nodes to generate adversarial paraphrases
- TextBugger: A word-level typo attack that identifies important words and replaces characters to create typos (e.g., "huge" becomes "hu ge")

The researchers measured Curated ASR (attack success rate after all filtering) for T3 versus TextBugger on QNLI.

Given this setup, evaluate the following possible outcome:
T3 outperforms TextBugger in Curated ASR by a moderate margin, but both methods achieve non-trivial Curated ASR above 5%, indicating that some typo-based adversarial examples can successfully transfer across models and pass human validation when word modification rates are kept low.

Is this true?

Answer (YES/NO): YES